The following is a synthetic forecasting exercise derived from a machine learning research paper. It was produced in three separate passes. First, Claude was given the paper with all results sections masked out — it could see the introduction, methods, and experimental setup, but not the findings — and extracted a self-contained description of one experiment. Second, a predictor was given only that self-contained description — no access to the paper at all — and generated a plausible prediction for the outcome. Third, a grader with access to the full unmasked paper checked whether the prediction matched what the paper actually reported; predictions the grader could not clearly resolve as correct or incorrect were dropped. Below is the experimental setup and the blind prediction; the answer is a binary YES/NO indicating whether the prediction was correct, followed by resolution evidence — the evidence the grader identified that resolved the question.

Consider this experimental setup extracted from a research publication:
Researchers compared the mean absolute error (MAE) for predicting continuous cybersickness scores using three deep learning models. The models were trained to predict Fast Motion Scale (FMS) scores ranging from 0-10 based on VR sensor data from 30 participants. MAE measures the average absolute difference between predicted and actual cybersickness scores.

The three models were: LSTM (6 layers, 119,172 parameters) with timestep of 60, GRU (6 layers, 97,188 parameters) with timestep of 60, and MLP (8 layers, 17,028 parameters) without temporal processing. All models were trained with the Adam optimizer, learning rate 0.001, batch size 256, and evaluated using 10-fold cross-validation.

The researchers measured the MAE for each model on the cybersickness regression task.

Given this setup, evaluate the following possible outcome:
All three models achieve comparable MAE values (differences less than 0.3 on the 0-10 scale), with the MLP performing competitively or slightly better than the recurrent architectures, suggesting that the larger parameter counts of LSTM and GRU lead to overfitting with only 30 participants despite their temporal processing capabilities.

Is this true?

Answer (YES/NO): NO